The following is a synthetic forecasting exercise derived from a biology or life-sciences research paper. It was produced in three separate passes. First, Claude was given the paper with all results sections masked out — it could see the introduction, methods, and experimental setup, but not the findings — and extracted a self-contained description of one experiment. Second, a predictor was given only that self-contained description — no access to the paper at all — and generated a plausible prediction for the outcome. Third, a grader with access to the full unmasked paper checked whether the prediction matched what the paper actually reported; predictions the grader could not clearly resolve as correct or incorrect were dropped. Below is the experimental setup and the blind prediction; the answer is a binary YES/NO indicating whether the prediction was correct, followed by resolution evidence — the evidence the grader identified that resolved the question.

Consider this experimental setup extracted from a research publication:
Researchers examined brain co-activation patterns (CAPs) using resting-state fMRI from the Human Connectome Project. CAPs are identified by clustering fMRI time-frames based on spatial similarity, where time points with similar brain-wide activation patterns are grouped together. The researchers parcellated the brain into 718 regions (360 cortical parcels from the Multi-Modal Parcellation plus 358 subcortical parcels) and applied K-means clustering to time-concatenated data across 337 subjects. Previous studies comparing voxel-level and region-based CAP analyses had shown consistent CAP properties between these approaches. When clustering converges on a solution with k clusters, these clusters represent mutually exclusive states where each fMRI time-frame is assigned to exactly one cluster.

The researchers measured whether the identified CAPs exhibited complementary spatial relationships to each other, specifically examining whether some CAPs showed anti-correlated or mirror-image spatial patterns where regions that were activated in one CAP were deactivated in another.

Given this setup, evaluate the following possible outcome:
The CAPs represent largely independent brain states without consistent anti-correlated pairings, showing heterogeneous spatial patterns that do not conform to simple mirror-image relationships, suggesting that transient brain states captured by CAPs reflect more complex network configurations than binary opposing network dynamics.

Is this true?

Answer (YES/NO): NO